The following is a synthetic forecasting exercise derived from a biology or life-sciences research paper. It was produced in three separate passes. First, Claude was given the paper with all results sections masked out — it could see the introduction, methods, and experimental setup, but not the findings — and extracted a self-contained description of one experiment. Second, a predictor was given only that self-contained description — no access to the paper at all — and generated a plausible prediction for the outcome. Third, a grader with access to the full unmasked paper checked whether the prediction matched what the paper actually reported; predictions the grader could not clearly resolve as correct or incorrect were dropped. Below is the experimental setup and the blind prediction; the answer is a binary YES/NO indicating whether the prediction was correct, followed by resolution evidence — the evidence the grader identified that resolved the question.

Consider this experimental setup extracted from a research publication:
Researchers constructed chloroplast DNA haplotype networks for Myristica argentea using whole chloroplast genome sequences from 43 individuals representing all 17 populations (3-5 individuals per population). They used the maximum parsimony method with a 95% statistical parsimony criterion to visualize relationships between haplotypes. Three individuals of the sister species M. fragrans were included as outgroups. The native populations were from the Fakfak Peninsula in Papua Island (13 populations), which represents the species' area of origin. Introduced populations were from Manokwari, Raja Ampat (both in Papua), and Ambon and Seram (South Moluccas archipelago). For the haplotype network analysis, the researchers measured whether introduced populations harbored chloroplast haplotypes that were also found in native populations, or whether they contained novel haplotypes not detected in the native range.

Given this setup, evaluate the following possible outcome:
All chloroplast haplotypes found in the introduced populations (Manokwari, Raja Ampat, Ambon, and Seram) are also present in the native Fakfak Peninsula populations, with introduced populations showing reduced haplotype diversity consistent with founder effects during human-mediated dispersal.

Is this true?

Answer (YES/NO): NO